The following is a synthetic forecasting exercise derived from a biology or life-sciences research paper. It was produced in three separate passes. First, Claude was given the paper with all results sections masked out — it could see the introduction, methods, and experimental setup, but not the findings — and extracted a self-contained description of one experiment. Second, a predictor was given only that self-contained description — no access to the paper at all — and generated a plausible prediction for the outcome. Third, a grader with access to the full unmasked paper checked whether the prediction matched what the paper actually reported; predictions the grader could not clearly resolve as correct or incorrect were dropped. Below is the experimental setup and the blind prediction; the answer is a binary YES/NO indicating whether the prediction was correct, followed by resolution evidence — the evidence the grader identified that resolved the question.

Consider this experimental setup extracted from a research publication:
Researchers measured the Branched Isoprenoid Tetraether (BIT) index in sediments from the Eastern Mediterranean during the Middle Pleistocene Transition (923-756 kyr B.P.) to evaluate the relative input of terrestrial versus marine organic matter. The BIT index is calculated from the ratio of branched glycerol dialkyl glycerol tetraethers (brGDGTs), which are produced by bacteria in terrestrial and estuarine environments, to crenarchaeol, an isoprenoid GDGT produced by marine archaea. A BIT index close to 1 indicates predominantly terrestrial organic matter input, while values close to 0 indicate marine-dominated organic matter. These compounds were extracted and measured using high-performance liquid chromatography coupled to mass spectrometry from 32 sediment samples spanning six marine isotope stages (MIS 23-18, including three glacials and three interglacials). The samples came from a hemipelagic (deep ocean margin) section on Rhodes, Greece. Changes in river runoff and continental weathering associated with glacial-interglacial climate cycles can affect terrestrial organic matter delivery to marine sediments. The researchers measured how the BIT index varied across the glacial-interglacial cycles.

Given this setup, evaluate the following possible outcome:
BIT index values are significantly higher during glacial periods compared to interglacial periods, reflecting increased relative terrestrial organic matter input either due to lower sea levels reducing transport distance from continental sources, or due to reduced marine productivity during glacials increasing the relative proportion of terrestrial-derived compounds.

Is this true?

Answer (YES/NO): NO